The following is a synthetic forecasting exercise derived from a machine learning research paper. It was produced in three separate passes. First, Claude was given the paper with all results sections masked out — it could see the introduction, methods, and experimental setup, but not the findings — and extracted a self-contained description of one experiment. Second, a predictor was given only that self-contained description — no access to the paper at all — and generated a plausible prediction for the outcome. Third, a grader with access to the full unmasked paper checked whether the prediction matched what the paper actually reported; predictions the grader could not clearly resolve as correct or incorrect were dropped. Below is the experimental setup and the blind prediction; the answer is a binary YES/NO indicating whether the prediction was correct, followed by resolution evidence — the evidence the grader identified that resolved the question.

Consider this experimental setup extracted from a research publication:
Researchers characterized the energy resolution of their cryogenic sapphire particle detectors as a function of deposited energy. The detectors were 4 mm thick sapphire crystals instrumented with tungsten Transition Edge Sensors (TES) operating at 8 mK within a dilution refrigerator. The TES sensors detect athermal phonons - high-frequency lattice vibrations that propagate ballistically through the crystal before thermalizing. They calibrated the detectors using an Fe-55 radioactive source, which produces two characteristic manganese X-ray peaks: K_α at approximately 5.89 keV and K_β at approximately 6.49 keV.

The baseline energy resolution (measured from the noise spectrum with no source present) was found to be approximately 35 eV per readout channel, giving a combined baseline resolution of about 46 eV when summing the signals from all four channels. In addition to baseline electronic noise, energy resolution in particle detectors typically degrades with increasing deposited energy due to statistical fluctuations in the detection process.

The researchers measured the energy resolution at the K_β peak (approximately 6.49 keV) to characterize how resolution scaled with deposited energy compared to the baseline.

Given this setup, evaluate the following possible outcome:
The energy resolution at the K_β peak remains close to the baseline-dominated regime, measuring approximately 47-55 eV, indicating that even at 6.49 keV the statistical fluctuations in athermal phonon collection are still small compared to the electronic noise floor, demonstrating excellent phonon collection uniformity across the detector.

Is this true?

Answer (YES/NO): NO